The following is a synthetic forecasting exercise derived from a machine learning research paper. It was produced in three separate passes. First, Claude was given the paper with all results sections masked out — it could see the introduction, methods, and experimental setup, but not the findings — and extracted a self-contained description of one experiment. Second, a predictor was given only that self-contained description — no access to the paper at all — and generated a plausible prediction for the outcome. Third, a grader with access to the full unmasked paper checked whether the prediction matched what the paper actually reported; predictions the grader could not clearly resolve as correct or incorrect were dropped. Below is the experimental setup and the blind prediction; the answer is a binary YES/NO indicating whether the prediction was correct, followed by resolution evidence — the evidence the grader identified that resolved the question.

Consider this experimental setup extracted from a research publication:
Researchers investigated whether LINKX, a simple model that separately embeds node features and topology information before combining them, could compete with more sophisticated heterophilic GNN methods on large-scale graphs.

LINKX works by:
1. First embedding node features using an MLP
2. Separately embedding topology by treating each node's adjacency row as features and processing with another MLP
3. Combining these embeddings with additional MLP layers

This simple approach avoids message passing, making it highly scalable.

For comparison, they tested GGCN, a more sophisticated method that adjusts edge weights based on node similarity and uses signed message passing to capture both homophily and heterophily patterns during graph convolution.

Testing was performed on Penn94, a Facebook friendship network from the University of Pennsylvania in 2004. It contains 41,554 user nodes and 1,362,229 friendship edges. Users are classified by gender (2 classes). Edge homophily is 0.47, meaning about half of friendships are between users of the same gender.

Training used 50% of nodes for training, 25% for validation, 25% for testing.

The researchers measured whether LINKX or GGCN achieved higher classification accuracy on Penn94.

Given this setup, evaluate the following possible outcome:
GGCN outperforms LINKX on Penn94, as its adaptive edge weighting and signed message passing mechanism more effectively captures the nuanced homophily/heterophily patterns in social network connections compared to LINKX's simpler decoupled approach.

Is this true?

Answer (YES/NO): NO